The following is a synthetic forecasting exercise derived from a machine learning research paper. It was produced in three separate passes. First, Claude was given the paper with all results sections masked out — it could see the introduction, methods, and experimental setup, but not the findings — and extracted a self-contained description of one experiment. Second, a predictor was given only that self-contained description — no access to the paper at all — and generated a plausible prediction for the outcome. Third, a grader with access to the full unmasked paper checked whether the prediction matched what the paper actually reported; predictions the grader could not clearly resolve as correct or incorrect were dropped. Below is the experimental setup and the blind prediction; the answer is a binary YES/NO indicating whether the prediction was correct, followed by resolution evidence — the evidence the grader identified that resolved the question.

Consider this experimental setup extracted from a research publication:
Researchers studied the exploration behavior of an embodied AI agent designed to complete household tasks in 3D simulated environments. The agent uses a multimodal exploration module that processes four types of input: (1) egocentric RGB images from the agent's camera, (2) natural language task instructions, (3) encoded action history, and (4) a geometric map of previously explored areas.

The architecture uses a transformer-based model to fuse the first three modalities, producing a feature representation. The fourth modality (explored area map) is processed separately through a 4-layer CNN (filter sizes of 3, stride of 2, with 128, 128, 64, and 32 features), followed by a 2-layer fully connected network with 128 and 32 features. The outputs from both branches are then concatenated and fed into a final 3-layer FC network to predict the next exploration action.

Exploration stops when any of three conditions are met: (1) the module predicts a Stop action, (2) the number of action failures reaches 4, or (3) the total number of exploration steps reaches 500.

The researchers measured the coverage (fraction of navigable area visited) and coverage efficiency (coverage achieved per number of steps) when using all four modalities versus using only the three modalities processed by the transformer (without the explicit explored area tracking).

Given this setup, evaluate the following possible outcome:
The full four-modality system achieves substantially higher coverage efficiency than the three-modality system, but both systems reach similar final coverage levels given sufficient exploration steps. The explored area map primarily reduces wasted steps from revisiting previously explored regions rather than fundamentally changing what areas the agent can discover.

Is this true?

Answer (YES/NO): NO